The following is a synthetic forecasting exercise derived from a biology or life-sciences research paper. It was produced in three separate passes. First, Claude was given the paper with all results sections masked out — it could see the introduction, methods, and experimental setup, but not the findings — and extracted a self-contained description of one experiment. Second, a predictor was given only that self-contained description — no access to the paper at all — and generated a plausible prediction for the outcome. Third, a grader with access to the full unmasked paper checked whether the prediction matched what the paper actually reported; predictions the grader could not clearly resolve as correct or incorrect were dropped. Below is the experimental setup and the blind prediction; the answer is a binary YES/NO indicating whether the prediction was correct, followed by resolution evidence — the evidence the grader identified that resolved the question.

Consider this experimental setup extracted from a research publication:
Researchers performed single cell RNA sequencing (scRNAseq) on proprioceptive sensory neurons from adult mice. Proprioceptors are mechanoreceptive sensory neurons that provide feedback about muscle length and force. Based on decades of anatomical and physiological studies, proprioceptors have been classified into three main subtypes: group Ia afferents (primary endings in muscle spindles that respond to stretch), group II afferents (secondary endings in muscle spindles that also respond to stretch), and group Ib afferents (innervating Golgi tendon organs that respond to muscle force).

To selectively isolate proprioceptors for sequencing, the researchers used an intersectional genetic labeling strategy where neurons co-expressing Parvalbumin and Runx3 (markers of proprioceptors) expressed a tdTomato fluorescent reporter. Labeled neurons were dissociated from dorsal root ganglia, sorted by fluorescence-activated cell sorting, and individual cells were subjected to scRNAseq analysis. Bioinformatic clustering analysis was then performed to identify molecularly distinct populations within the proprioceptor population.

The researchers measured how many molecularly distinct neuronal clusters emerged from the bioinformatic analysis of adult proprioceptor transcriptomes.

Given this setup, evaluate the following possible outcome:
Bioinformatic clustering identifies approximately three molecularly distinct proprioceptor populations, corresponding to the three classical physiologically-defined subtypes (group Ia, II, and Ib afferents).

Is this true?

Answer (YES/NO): NO